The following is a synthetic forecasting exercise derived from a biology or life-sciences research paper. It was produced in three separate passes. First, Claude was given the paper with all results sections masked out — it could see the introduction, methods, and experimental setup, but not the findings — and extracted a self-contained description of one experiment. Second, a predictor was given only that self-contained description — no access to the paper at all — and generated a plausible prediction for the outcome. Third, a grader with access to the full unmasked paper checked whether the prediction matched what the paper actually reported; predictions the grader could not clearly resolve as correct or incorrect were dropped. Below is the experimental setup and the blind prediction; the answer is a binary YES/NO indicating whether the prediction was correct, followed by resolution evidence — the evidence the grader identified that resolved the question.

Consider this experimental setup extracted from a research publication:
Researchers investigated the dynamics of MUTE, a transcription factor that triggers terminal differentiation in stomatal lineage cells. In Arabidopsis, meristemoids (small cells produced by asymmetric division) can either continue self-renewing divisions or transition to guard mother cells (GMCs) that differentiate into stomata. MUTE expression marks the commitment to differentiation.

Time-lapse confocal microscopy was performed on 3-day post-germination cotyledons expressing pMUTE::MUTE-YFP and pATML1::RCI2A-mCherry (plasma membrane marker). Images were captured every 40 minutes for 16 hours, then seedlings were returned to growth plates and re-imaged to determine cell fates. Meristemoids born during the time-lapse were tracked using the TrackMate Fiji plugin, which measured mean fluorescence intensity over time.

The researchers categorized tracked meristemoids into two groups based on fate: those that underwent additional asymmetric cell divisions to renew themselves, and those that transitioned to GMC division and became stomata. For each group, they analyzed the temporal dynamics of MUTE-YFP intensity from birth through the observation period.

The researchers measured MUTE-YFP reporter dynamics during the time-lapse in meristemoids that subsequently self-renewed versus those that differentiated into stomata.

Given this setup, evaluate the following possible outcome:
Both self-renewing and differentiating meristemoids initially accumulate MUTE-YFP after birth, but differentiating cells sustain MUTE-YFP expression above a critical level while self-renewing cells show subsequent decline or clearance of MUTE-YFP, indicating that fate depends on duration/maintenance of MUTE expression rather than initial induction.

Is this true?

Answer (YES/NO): NO